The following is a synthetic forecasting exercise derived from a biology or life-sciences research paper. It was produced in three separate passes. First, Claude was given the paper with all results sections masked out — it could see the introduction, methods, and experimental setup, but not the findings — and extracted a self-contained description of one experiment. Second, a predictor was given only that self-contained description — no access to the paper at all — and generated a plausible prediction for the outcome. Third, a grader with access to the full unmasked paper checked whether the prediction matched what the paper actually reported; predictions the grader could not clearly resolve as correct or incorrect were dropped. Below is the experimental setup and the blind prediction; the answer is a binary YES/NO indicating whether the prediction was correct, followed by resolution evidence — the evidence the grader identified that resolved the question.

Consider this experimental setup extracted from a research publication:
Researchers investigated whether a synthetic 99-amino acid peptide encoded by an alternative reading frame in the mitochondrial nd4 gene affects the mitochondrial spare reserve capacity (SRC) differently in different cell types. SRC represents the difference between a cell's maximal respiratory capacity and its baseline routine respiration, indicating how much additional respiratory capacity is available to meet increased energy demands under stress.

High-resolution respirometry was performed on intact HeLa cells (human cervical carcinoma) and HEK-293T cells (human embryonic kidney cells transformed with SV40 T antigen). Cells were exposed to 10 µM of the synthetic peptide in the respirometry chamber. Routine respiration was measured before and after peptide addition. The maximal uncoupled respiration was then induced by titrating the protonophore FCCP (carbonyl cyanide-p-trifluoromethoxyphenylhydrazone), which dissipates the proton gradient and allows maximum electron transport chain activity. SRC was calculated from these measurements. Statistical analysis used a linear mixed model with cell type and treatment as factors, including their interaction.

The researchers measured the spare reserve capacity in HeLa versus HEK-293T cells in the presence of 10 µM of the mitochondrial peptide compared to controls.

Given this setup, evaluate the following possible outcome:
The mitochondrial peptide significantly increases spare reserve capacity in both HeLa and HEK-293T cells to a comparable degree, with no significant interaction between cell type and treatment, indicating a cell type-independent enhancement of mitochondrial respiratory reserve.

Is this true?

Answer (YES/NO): NO